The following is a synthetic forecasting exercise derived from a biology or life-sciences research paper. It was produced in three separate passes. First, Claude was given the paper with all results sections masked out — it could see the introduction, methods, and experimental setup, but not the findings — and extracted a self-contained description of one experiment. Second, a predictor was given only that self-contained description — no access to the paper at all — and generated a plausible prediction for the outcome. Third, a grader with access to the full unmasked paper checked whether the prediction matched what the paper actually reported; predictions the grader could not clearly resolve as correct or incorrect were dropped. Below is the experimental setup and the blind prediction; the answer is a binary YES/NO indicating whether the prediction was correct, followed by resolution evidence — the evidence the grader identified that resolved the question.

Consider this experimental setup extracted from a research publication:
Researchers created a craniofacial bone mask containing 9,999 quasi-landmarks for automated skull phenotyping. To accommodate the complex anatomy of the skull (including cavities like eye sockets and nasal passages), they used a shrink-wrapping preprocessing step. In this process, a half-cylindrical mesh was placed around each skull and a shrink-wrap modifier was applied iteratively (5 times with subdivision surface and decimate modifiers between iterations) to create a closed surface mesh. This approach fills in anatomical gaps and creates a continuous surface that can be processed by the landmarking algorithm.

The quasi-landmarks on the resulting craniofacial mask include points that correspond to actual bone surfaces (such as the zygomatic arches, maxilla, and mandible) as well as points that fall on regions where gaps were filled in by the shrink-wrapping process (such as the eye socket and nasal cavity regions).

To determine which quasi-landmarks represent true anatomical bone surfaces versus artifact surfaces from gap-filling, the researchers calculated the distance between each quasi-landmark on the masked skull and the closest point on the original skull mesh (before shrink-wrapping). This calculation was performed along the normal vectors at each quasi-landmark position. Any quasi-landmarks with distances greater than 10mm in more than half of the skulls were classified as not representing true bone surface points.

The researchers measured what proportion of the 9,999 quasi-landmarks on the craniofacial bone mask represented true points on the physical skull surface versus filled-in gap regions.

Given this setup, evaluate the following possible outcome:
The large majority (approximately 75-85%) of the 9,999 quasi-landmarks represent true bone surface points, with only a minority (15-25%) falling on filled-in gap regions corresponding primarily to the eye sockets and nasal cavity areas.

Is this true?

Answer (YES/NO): NO